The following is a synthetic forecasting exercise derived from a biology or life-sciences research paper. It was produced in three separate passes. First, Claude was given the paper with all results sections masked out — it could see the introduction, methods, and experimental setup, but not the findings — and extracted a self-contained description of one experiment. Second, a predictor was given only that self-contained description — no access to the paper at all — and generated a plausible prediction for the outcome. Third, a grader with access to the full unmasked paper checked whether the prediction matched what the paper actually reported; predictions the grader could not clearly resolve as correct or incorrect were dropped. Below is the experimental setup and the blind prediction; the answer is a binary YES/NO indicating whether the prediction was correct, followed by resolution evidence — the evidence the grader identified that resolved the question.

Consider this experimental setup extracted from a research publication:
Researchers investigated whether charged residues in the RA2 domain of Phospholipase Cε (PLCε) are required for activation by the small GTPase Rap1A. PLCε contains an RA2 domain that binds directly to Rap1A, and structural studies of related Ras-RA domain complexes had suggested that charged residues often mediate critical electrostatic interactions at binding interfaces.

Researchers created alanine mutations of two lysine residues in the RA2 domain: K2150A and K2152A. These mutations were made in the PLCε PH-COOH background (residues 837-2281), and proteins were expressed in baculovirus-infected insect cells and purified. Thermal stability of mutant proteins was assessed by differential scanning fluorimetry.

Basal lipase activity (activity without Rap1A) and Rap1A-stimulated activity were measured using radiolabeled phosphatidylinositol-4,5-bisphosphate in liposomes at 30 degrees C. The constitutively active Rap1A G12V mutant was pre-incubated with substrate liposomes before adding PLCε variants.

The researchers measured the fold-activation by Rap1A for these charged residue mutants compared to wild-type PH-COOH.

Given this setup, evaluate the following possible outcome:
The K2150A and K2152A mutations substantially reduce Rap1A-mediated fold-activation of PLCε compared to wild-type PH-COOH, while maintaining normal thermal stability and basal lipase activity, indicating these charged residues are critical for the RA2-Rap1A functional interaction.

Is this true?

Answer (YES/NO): NO